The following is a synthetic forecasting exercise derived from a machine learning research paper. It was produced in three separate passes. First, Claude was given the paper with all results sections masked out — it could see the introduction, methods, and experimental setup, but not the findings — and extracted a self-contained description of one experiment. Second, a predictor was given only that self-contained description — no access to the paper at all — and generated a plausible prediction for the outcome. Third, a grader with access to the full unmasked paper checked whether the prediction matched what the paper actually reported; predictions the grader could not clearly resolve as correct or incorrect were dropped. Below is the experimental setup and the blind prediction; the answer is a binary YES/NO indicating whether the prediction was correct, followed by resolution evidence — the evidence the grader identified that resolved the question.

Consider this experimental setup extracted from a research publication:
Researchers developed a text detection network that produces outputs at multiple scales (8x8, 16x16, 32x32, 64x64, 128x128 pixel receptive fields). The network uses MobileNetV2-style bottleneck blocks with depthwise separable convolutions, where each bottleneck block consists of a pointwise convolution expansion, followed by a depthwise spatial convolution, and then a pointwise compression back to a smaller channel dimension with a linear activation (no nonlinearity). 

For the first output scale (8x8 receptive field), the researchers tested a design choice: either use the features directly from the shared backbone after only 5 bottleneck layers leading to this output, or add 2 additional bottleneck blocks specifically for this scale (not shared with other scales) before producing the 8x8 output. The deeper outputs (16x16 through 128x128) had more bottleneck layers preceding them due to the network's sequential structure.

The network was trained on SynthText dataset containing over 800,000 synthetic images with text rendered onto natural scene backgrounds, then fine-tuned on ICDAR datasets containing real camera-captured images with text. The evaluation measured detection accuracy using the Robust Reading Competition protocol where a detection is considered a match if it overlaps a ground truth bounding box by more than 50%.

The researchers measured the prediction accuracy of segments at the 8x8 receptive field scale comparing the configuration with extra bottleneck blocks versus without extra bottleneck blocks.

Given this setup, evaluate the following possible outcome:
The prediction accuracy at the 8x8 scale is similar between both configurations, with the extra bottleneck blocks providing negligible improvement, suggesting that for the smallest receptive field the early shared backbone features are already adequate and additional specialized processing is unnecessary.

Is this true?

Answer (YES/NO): NO